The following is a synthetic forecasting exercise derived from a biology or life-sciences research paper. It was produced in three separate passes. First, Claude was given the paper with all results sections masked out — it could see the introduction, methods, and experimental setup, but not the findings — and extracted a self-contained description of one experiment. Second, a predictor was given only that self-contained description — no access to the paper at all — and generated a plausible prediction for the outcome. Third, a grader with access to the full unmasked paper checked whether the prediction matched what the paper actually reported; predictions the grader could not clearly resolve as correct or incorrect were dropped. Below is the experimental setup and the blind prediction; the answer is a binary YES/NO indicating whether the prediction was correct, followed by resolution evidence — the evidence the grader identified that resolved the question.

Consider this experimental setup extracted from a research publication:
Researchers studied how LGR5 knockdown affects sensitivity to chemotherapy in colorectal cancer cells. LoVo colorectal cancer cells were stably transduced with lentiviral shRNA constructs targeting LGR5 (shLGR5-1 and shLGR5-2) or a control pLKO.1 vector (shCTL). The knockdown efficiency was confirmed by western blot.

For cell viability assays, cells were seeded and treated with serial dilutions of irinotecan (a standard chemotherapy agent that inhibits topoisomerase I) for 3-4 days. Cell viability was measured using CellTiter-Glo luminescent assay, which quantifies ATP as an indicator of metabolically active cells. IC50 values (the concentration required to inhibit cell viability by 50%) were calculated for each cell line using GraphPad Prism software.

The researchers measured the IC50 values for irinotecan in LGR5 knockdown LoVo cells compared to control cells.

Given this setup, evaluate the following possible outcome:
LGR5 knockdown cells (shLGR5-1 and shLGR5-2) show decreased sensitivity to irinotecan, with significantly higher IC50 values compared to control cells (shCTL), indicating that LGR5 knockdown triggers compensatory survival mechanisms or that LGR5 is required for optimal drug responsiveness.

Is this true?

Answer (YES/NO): YES